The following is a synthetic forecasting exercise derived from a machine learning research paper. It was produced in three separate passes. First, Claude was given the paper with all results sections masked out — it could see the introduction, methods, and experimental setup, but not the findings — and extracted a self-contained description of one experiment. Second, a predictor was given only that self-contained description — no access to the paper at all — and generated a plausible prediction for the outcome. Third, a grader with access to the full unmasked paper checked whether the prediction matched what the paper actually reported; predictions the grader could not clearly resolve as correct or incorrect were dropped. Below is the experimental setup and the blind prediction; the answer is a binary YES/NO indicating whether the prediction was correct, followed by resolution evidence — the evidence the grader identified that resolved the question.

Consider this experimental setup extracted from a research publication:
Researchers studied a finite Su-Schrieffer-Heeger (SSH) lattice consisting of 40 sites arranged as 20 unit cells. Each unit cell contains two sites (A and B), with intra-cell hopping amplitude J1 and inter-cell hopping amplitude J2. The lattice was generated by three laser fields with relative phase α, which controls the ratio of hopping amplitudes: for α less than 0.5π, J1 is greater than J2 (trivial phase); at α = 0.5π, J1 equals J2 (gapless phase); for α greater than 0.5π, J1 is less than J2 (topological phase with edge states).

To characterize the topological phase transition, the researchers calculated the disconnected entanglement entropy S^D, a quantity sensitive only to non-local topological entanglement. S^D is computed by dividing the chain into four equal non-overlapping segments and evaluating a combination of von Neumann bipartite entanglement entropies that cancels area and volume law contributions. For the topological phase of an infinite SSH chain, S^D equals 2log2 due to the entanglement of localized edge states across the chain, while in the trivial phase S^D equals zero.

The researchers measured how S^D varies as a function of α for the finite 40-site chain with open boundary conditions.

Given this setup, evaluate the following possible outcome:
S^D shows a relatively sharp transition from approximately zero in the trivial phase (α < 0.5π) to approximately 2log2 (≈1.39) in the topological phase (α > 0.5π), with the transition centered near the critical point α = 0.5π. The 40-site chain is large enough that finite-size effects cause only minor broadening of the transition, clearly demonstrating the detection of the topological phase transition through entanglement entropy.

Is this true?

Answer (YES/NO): NO